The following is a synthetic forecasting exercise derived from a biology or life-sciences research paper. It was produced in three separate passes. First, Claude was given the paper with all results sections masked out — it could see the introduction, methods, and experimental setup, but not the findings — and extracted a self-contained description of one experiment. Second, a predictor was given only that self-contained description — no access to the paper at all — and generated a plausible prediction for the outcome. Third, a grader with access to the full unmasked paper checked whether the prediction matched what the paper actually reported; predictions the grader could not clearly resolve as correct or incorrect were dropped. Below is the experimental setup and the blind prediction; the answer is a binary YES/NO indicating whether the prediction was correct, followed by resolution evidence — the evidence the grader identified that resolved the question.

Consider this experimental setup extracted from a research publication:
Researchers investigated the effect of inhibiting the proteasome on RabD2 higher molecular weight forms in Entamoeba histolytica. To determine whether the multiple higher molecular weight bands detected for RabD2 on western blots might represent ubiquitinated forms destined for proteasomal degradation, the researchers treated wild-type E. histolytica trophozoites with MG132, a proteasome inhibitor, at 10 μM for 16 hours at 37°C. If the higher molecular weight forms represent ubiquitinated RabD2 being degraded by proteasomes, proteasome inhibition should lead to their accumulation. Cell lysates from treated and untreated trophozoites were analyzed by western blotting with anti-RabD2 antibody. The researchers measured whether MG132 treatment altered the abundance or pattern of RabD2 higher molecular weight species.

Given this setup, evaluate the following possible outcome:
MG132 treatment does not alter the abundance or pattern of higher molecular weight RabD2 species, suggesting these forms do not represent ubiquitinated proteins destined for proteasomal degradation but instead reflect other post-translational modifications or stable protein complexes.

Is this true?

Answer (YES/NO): YES